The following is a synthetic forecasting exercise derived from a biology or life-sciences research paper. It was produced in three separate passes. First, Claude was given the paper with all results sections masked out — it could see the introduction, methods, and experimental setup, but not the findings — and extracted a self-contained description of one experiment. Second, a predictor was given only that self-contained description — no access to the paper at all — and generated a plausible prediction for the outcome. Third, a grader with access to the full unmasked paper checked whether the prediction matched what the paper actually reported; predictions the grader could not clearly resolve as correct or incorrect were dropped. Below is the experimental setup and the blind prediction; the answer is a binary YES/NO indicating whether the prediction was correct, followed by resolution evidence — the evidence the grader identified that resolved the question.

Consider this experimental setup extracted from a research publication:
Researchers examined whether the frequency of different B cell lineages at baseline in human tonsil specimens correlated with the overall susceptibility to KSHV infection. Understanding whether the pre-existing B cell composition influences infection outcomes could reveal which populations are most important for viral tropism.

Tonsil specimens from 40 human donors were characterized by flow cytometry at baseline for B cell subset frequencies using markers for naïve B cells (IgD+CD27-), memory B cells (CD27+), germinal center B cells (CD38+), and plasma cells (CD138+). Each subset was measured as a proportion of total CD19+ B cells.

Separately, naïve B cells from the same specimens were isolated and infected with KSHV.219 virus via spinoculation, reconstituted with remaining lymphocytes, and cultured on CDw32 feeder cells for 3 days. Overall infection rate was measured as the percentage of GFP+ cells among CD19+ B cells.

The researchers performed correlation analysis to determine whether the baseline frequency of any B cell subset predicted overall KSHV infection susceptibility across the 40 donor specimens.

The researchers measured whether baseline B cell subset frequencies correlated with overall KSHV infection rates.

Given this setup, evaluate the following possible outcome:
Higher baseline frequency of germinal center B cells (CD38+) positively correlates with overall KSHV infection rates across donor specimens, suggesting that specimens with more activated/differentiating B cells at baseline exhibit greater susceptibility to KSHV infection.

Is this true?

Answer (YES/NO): NO